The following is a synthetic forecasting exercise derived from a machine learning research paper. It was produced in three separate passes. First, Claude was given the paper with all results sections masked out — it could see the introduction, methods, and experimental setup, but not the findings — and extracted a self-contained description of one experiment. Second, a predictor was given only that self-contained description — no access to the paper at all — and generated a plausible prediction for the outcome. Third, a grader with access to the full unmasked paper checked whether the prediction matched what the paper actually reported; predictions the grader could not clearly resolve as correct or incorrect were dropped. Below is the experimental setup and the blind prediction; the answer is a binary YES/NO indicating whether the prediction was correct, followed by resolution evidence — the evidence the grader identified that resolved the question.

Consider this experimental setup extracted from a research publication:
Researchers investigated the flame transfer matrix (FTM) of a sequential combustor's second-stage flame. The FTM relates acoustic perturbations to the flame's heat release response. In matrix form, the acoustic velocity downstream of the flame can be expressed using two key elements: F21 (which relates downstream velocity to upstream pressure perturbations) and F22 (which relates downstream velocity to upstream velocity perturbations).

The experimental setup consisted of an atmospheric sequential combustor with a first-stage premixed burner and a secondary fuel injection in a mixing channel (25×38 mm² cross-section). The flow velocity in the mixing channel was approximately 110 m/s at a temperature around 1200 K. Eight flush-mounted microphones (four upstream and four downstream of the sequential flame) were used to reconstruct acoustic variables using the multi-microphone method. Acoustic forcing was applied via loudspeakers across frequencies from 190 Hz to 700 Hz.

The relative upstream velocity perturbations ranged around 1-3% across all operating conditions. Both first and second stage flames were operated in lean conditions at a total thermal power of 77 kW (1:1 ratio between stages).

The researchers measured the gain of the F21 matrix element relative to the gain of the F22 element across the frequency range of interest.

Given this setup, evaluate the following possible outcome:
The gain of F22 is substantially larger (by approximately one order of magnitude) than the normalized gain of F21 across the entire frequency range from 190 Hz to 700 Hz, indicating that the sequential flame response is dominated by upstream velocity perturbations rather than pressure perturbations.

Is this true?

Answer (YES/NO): YES